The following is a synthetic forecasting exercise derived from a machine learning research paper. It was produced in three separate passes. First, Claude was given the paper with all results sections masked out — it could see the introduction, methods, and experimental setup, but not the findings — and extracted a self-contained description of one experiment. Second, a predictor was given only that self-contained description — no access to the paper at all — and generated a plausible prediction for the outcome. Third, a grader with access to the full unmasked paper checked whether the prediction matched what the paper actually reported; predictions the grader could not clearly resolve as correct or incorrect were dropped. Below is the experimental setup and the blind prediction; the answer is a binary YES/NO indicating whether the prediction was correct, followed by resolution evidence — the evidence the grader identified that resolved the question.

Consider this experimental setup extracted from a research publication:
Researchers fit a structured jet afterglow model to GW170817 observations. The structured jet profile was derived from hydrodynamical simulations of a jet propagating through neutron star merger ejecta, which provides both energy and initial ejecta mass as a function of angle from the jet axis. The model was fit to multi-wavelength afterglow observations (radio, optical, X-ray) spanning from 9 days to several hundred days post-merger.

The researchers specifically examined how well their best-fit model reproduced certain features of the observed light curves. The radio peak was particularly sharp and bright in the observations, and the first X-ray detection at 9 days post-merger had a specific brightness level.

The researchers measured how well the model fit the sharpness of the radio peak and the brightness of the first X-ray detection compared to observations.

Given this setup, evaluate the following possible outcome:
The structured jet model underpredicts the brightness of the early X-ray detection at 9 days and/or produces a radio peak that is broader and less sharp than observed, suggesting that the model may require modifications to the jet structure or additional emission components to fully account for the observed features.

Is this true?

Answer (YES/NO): YES